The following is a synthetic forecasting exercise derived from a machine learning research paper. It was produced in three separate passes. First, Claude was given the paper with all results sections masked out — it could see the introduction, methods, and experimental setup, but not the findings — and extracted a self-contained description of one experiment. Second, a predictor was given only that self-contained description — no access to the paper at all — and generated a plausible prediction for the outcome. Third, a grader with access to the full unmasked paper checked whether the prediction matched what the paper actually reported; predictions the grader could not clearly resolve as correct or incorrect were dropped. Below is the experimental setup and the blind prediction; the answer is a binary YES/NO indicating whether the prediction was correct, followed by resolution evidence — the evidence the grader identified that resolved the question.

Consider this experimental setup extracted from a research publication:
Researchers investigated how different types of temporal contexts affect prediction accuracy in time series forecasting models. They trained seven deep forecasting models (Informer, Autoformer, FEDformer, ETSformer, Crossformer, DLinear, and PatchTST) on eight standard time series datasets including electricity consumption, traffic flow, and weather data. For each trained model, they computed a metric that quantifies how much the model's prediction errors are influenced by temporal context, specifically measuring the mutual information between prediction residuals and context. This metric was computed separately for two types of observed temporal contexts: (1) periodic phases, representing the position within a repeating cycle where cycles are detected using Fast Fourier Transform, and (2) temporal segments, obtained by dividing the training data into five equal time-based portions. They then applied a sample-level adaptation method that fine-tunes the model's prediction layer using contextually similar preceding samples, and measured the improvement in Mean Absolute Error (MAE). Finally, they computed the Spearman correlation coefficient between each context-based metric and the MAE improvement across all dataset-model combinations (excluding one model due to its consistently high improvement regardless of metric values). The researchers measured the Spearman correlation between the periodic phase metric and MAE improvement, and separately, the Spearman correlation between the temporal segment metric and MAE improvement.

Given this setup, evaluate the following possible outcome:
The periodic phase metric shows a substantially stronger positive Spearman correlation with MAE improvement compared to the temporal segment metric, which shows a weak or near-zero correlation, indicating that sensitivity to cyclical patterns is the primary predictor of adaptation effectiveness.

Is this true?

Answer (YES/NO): YES